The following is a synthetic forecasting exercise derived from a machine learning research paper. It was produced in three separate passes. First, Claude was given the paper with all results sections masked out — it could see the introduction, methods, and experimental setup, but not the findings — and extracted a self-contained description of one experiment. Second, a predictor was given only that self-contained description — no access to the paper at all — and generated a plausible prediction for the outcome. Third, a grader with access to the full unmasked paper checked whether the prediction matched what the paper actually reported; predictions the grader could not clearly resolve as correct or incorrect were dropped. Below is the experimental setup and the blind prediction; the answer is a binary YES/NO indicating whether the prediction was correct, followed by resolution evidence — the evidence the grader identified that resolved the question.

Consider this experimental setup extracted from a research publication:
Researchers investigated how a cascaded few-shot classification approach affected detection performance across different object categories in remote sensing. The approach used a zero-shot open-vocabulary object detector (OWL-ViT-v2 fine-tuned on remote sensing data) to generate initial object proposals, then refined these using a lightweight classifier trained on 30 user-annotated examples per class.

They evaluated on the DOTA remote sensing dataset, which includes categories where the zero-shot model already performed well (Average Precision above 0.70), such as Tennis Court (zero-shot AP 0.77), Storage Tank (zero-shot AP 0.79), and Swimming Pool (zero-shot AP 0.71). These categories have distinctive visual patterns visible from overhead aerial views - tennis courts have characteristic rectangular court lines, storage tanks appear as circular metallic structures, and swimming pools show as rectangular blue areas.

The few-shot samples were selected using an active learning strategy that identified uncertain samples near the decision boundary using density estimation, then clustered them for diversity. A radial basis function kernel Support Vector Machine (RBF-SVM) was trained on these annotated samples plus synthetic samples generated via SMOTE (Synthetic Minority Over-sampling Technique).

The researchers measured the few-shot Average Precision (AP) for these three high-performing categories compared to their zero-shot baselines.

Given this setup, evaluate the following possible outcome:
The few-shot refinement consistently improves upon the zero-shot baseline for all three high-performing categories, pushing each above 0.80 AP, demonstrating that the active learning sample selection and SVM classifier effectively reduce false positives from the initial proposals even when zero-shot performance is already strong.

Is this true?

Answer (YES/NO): NO